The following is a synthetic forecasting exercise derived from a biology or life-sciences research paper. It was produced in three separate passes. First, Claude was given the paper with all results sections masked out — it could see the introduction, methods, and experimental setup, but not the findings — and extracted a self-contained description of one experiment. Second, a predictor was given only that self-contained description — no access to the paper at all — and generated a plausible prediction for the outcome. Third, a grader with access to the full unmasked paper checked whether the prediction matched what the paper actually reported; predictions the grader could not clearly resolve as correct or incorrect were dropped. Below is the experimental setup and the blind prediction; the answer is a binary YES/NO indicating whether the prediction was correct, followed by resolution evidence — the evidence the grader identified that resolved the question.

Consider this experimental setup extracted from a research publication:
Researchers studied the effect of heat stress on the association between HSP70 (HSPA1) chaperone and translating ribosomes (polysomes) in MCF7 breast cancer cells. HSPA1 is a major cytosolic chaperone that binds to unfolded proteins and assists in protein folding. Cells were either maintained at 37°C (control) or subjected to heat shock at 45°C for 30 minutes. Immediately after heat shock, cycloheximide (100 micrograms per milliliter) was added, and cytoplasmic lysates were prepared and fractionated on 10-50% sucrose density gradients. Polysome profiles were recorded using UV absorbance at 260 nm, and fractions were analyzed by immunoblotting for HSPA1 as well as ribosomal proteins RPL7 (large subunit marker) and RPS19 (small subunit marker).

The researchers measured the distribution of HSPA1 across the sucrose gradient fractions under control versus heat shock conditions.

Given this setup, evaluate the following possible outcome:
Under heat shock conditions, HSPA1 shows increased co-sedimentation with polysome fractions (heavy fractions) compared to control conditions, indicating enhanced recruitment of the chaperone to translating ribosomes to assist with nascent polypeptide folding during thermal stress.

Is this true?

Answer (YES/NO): NO